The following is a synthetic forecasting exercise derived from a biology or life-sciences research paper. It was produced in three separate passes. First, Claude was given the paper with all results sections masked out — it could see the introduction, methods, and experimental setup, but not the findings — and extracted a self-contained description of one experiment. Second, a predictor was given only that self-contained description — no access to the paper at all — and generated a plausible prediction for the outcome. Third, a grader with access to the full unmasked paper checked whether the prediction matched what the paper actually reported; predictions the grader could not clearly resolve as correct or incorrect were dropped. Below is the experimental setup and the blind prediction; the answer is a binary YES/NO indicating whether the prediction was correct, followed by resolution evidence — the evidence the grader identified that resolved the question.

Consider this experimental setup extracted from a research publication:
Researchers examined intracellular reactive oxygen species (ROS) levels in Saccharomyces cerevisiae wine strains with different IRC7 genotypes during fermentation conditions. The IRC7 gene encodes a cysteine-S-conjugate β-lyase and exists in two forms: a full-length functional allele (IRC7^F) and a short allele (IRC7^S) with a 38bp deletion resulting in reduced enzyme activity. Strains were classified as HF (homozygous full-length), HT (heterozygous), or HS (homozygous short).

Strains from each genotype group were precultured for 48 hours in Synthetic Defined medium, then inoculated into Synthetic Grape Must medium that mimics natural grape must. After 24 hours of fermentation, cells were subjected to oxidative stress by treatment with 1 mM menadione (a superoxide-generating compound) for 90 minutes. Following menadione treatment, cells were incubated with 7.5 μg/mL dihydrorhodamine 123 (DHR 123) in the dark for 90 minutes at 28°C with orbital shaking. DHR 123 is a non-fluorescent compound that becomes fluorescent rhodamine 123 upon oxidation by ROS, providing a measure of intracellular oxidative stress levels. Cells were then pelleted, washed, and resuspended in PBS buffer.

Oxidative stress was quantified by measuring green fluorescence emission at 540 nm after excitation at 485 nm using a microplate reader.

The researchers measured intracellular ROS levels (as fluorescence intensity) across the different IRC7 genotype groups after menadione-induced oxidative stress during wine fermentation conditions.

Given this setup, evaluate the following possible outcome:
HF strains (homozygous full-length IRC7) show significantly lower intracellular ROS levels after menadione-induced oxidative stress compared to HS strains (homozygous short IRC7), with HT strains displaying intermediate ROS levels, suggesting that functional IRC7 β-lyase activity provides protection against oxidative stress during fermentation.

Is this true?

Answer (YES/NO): NO